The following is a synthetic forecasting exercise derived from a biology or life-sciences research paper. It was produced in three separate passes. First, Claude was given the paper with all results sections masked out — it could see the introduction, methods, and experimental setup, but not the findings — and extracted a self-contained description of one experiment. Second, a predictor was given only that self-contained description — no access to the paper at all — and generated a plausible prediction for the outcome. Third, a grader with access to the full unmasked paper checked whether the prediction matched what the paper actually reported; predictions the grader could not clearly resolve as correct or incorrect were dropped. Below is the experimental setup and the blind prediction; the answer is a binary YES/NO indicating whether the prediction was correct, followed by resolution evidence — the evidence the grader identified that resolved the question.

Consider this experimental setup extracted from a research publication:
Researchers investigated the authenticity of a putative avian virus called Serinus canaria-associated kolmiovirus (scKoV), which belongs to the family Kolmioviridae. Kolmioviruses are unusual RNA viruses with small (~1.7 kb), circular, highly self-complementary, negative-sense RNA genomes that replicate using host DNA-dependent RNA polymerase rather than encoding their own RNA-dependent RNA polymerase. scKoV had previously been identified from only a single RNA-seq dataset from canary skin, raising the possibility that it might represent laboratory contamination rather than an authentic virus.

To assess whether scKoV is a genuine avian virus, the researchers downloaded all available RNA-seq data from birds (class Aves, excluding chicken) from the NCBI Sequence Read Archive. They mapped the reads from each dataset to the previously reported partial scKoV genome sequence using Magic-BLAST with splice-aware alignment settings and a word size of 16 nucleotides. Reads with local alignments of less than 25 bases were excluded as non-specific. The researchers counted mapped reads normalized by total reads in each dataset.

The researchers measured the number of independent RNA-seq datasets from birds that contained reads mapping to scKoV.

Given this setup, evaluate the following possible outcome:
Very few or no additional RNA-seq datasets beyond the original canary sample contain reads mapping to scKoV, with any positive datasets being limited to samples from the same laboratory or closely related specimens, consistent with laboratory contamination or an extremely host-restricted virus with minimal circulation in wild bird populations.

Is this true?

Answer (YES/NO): NO